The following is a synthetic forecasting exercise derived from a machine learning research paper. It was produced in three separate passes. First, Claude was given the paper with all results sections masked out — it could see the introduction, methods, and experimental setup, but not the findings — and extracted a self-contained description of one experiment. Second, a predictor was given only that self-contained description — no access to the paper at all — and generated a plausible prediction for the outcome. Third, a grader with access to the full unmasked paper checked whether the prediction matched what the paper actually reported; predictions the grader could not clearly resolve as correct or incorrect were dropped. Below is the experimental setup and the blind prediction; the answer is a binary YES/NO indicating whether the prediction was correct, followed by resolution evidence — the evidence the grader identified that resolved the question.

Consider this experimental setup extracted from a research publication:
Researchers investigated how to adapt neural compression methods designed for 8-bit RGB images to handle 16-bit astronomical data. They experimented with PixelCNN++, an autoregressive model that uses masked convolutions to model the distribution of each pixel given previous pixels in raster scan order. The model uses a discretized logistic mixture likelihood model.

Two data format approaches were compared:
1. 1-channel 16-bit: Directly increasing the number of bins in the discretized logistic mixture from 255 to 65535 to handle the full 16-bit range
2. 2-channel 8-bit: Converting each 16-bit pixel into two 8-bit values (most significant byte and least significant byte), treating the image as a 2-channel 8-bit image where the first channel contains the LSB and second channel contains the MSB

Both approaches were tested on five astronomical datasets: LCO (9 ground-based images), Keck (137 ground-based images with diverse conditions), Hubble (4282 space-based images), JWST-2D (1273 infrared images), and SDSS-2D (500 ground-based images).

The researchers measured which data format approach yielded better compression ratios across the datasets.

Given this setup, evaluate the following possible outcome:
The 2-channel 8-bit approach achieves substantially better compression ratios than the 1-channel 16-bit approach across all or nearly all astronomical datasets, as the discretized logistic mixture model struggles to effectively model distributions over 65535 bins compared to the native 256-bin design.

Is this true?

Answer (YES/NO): NO